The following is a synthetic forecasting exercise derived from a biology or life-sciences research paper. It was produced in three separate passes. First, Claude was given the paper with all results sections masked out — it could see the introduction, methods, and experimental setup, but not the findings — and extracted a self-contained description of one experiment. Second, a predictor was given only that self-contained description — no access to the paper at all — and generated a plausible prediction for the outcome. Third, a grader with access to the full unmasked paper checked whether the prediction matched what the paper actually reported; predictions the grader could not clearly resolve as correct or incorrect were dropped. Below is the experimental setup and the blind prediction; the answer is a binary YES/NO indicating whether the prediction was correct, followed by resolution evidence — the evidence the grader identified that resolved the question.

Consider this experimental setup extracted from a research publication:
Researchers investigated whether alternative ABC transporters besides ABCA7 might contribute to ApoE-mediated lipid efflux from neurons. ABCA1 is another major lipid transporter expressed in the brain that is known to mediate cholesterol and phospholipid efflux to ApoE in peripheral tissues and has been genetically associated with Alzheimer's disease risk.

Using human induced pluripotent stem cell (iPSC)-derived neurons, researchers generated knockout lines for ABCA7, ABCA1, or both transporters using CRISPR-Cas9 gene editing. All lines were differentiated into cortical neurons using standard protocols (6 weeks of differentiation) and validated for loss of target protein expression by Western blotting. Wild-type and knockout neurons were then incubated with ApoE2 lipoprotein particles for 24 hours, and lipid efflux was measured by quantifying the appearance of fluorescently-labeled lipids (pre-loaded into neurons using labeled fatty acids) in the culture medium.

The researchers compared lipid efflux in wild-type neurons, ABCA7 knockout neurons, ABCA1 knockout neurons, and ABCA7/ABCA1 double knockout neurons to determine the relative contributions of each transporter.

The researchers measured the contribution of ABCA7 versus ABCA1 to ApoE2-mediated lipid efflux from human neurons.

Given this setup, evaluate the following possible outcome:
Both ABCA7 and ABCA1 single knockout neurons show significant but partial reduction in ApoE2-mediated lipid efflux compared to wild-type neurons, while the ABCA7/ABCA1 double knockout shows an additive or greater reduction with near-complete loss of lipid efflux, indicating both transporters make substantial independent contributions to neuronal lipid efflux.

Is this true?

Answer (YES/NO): NO